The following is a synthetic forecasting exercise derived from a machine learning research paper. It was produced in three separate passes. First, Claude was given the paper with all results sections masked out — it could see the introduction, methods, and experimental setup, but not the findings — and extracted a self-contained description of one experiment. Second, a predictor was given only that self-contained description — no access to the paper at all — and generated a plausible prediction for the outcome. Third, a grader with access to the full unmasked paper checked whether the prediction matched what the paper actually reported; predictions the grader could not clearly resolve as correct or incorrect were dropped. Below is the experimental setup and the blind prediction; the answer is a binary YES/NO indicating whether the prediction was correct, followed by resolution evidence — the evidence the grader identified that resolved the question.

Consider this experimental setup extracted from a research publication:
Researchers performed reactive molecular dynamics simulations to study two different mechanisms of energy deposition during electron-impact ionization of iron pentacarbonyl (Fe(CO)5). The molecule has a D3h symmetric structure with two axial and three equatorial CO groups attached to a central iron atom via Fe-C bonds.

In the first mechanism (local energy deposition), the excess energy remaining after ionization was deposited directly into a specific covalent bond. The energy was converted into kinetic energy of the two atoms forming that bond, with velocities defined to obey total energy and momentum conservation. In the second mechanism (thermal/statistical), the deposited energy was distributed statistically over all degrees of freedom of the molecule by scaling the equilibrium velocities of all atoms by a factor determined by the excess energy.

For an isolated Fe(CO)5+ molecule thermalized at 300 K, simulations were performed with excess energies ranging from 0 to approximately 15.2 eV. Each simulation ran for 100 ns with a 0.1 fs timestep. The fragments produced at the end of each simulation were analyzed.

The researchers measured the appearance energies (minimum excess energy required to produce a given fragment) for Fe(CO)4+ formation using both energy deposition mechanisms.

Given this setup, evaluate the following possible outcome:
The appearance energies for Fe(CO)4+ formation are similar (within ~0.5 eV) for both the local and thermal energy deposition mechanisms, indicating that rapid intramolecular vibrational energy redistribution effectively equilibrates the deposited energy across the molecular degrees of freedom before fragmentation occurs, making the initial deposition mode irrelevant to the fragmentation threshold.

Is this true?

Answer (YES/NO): NO